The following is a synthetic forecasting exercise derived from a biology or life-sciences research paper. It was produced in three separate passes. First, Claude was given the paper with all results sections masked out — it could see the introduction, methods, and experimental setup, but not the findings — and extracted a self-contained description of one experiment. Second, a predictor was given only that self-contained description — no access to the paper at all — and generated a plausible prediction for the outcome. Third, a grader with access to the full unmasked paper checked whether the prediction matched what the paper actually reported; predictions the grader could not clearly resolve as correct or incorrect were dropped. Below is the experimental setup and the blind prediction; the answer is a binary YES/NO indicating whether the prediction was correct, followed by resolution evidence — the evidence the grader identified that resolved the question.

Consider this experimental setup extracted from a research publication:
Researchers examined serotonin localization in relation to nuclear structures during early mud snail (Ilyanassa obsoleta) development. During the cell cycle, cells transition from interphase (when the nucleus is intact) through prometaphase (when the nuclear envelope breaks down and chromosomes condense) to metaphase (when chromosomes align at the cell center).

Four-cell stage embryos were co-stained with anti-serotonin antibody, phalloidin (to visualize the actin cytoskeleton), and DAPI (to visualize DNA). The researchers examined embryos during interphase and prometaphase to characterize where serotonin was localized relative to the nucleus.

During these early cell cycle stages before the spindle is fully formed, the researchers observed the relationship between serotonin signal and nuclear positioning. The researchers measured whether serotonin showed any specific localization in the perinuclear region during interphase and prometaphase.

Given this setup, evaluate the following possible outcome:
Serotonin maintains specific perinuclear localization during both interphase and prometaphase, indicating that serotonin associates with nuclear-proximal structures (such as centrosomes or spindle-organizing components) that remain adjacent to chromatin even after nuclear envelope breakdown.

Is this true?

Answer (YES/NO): YES